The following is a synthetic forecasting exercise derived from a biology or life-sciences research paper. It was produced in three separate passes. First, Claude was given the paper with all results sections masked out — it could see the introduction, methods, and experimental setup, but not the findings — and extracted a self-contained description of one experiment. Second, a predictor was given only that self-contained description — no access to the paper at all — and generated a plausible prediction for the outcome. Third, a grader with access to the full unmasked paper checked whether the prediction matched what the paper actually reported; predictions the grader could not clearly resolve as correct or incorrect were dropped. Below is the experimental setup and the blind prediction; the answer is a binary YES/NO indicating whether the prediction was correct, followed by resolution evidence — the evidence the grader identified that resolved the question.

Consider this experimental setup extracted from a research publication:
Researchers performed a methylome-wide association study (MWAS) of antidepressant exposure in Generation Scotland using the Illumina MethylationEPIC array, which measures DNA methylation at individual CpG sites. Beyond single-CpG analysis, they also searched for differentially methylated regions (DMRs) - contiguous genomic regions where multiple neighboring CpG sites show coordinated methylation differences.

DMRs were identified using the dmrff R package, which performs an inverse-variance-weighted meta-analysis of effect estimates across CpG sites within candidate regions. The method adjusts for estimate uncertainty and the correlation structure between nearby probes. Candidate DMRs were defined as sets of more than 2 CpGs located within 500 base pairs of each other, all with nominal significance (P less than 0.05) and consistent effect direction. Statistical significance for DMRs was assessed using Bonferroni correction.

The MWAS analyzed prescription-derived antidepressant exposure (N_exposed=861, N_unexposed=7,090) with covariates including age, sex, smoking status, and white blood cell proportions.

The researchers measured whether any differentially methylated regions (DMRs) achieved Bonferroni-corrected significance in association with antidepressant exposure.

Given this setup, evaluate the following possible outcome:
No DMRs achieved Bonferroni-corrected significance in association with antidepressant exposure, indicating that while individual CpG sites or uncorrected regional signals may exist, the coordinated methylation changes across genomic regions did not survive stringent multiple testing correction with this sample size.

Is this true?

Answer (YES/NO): YES